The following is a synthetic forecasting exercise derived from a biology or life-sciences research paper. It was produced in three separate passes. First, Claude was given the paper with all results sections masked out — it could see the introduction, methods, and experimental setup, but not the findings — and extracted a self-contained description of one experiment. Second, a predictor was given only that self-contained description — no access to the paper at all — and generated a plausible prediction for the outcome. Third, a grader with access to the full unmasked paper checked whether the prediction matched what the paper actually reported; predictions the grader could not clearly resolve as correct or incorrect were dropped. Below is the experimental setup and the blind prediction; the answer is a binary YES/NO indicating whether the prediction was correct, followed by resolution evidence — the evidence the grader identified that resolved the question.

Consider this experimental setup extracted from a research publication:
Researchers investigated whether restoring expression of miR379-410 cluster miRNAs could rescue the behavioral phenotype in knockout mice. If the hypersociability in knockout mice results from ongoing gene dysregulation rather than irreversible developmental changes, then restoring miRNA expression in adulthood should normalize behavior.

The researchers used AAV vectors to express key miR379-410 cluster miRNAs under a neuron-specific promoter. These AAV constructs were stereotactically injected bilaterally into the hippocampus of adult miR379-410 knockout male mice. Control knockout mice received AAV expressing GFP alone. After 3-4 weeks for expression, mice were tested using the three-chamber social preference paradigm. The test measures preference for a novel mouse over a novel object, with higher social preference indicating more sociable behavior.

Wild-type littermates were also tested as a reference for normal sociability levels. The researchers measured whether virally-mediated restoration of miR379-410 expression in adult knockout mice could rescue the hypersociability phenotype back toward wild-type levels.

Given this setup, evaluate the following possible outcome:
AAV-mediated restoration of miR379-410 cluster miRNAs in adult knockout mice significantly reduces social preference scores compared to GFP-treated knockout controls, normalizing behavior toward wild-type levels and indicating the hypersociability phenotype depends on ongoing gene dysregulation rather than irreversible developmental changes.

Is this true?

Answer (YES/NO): YES